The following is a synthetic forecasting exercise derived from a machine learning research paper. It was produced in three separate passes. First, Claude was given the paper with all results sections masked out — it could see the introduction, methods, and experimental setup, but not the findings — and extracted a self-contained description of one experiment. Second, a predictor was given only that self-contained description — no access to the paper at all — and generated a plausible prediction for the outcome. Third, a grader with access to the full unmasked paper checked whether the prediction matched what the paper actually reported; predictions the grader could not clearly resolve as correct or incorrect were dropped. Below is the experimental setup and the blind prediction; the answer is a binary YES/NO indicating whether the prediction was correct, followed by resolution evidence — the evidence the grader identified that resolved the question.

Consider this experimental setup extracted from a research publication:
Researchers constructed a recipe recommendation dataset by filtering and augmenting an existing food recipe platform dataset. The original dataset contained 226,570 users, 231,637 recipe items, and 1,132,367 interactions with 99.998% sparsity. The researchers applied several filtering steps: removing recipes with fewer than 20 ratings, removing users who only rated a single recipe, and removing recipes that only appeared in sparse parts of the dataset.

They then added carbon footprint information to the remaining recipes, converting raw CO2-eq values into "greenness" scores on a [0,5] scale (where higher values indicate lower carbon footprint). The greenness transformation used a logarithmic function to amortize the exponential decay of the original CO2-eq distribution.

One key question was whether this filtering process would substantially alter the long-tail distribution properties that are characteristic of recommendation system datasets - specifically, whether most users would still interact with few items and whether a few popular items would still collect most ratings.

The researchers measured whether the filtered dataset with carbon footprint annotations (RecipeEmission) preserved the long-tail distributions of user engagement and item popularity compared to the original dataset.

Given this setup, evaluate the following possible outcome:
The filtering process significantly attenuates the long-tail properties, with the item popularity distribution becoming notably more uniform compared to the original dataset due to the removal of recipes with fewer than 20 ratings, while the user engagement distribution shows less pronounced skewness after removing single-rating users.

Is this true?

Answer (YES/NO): NO